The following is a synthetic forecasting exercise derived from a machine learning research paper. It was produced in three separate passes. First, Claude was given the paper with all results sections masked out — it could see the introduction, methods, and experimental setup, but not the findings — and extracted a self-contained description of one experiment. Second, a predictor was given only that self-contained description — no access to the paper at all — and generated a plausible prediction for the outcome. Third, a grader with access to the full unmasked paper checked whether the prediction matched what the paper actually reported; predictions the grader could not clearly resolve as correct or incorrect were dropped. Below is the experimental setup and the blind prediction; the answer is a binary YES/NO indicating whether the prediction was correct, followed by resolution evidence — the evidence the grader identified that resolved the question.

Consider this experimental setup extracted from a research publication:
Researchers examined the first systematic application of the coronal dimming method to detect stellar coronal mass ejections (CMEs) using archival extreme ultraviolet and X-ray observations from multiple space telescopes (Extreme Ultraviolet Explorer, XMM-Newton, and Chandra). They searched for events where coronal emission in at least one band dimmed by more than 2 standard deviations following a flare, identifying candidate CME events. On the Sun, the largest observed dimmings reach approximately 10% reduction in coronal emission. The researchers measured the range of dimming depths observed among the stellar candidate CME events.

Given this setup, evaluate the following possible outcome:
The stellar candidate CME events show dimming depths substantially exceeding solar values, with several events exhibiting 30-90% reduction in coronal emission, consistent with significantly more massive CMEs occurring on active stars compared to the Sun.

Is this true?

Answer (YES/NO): NO